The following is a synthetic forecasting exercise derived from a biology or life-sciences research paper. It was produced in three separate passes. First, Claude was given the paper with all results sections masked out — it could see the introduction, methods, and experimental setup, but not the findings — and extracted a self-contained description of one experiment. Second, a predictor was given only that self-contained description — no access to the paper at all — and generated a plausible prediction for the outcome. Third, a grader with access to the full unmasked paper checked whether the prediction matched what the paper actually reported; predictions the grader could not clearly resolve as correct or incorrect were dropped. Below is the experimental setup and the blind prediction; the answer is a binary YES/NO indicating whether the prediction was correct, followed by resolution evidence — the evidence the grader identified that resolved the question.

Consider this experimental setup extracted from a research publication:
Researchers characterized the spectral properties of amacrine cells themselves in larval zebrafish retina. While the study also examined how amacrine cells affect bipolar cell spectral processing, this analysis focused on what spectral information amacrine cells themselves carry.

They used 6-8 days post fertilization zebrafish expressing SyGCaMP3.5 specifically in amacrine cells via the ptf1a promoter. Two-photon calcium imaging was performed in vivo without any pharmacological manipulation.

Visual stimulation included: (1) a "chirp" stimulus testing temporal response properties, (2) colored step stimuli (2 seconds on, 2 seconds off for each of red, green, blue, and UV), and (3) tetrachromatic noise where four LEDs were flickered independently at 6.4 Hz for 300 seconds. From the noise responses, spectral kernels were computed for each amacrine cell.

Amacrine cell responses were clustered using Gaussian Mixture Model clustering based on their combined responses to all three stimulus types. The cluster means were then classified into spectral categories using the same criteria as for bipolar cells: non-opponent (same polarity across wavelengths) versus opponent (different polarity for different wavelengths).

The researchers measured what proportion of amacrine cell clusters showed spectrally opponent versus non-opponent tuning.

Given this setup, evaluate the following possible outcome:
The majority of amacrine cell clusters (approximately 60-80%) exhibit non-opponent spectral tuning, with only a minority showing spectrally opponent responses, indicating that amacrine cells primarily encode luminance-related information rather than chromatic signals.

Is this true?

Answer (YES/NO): YES